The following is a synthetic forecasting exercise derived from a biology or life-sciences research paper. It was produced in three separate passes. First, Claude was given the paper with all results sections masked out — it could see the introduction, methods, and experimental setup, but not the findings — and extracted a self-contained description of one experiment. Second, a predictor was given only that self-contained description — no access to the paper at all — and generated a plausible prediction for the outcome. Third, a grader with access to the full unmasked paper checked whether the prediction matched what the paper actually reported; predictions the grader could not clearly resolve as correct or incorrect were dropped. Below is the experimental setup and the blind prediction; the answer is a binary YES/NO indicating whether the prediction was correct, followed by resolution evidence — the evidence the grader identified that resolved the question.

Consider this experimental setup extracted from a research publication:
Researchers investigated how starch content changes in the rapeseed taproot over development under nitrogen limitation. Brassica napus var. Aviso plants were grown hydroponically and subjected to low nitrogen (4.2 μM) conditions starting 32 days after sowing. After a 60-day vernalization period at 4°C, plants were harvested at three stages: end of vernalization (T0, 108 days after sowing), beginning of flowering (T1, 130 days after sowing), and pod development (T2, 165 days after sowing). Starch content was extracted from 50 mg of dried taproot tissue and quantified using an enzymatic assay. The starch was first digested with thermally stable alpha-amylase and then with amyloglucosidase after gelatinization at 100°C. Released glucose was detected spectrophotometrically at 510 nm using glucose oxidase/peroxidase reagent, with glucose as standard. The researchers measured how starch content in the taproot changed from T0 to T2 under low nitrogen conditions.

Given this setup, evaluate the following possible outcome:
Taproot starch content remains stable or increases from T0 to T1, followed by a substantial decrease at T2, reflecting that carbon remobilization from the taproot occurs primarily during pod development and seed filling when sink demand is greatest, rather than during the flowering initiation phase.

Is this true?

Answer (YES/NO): NO